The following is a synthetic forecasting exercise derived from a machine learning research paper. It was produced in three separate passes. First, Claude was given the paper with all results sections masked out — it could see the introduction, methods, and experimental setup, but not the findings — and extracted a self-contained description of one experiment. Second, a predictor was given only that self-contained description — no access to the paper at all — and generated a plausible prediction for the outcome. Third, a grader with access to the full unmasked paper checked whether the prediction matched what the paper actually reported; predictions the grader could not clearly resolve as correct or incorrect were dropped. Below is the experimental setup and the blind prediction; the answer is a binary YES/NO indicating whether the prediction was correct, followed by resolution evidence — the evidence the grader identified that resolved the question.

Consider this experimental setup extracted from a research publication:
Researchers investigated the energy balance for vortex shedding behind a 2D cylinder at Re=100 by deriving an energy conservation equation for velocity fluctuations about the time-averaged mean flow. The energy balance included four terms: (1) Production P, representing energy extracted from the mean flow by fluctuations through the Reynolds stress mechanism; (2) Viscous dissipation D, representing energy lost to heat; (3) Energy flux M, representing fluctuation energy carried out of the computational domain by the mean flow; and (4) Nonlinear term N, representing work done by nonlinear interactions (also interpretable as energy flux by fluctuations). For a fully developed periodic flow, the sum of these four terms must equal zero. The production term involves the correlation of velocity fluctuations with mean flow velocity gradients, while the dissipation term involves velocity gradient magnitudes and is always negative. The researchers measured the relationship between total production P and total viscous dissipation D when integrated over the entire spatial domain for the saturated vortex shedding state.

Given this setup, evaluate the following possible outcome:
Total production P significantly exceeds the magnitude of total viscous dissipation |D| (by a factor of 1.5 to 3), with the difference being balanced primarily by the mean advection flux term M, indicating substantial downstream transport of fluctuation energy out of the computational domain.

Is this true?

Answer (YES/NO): NO